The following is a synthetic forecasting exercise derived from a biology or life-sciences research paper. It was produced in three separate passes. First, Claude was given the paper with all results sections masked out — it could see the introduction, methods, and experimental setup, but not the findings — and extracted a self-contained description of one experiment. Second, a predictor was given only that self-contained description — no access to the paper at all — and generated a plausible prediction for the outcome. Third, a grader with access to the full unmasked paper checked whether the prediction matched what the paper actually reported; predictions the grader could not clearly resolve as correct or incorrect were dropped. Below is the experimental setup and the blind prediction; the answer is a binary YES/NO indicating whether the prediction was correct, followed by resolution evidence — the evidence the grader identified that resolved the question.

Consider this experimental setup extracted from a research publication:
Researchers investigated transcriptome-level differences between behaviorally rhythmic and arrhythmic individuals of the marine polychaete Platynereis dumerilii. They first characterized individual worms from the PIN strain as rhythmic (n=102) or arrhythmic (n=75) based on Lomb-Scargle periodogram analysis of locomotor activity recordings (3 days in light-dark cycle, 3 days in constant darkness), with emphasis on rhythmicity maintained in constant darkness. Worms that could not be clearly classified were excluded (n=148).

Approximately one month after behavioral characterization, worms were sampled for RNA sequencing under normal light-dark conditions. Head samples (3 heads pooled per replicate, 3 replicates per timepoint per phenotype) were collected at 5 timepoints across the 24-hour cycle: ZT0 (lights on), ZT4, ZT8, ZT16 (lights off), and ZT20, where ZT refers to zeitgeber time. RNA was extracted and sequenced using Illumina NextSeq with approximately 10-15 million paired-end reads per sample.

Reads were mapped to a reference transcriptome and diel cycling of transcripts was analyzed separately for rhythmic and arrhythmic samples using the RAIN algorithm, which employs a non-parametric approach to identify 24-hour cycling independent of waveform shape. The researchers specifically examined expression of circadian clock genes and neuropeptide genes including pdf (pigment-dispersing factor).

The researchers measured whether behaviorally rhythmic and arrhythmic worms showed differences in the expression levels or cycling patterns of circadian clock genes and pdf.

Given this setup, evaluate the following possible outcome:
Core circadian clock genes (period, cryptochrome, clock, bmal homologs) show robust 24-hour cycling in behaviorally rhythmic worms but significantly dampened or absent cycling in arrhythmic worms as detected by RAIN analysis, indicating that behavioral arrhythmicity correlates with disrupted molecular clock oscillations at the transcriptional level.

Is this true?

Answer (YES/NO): NO